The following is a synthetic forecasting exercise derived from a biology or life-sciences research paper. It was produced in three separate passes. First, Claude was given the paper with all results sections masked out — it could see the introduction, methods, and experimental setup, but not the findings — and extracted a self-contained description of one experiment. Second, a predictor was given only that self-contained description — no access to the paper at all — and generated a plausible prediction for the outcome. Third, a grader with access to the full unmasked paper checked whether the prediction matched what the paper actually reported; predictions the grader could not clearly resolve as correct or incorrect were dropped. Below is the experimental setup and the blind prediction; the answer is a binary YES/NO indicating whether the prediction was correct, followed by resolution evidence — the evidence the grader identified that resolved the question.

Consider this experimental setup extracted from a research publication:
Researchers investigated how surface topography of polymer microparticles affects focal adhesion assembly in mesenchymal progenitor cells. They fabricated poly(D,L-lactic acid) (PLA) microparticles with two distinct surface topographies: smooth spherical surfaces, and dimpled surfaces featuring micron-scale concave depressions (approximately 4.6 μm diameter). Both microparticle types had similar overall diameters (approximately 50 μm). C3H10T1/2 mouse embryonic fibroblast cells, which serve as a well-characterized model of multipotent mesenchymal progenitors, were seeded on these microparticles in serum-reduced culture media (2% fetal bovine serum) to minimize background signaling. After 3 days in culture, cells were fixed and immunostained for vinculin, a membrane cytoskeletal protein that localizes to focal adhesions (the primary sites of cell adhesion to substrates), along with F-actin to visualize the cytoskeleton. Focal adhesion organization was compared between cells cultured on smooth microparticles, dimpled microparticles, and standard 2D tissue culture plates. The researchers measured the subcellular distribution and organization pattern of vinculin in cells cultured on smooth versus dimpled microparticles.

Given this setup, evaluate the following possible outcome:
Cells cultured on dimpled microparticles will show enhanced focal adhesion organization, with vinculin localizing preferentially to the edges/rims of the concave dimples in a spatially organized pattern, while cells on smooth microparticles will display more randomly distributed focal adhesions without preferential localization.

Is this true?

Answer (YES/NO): NO